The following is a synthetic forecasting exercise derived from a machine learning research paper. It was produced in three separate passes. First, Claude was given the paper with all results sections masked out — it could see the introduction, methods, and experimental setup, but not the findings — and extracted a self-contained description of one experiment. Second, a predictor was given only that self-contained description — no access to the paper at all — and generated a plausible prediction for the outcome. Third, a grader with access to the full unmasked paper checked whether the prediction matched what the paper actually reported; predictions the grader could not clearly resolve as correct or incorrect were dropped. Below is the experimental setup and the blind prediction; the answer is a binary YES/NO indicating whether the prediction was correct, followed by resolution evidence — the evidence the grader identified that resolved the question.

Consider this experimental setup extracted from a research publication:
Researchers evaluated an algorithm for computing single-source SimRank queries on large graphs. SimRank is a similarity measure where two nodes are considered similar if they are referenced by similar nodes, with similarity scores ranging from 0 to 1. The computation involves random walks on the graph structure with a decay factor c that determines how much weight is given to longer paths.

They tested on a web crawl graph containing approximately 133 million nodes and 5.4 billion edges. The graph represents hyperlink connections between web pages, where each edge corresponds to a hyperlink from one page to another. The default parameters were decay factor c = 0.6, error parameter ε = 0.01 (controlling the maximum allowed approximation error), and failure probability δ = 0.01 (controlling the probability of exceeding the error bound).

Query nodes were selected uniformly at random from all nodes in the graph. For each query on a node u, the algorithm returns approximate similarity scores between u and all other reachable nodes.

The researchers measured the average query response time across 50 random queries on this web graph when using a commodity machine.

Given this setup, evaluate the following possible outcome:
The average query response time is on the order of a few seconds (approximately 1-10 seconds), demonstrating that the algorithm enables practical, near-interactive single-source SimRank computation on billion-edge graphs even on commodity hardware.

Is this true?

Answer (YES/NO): NO